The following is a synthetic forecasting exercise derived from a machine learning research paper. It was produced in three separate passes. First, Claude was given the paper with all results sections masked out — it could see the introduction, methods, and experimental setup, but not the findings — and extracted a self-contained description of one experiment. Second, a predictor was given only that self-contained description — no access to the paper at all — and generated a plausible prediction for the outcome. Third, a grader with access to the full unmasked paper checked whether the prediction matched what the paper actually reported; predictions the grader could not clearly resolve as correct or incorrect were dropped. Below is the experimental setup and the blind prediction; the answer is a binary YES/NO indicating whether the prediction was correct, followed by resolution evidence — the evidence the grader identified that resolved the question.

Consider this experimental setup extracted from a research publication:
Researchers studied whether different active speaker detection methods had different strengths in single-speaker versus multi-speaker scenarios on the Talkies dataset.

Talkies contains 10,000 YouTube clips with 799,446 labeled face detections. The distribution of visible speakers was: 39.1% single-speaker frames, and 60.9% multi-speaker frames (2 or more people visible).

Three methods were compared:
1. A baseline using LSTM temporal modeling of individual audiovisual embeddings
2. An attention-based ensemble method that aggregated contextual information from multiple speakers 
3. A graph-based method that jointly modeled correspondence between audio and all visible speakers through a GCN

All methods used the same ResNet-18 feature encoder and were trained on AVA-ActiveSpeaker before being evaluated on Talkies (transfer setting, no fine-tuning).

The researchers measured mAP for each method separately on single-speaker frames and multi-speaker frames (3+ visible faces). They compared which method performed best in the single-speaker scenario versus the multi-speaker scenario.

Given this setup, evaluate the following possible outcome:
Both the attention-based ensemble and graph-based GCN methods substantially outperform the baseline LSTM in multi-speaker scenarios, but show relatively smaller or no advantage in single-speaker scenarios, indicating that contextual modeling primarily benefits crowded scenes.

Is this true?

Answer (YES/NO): YES